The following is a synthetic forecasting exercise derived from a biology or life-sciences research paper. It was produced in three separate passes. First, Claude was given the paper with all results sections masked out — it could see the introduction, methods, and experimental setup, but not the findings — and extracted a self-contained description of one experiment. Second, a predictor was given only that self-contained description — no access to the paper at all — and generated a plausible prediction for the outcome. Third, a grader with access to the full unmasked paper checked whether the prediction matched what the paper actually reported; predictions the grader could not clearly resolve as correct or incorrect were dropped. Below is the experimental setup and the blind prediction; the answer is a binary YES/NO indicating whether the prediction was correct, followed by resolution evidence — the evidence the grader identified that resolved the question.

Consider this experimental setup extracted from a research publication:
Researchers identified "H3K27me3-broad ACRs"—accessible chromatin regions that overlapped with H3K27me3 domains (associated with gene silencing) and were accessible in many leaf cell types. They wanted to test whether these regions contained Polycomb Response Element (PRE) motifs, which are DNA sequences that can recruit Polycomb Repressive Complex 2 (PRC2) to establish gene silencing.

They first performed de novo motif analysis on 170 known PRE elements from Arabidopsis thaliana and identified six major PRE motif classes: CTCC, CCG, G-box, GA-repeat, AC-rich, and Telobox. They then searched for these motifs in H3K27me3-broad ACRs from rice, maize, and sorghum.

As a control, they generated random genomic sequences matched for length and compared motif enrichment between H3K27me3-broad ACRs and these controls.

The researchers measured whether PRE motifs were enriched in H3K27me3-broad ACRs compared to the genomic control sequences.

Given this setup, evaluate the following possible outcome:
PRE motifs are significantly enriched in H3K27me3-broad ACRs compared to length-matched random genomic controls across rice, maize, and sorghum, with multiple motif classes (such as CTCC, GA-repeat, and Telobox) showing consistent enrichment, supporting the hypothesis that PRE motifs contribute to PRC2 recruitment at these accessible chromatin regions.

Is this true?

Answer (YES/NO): YES